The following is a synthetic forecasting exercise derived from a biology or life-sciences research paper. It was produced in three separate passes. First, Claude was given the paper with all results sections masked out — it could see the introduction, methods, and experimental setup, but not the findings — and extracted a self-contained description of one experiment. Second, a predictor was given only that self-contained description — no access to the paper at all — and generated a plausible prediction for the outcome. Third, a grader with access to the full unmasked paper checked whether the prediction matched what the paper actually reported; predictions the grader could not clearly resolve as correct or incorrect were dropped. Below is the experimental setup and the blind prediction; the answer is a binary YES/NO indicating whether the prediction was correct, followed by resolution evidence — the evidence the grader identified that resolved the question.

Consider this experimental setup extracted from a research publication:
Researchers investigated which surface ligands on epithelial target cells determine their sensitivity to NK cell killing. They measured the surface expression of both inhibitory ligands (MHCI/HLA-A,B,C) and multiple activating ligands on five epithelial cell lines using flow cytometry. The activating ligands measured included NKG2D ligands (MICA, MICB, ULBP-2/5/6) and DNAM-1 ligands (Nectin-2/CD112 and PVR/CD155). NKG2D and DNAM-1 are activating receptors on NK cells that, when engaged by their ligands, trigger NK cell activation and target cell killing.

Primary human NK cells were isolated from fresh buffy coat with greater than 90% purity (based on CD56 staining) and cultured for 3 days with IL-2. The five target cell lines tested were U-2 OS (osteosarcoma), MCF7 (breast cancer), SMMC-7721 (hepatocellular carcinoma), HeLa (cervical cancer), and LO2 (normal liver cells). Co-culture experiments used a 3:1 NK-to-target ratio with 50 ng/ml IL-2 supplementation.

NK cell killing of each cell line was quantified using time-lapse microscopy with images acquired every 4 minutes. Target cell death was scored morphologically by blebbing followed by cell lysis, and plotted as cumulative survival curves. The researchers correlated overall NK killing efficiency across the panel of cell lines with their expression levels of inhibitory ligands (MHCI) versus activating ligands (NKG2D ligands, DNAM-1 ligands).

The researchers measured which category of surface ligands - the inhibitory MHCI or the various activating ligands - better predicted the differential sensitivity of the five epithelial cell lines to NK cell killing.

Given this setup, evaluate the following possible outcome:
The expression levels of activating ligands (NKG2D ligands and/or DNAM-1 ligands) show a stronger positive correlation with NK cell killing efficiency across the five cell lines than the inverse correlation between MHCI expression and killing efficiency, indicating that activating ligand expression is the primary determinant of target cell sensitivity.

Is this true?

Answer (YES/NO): NO